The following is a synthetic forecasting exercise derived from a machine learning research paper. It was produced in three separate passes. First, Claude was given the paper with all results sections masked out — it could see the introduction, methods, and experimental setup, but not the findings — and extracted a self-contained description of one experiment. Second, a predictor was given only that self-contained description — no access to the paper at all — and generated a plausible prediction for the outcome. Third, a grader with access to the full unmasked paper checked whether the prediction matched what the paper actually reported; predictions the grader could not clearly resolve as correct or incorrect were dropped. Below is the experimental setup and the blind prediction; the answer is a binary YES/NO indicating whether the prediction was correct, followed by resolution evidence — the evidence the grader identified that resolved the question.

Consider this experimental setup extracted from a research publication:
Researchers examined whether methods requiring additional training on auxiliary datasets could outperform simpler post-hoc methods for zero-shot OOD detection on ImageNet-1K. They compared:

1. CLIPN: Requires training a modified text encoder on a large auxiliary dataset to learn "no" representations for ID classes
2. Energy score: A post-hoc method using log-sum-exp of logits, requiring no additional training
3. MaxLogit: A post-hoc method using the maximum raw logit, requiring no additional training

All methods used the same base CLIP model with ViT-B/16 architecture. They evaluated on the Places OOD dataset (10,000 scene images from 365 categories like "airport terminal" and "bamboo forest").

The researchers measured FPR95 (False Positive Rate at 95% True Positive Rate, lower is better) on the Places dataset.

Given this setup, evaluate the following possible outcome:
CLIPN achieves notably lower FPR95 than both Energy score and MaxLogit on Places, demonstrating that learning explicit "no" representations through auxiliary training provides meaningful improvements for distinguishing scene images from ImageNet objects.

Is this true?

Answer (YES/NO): YES